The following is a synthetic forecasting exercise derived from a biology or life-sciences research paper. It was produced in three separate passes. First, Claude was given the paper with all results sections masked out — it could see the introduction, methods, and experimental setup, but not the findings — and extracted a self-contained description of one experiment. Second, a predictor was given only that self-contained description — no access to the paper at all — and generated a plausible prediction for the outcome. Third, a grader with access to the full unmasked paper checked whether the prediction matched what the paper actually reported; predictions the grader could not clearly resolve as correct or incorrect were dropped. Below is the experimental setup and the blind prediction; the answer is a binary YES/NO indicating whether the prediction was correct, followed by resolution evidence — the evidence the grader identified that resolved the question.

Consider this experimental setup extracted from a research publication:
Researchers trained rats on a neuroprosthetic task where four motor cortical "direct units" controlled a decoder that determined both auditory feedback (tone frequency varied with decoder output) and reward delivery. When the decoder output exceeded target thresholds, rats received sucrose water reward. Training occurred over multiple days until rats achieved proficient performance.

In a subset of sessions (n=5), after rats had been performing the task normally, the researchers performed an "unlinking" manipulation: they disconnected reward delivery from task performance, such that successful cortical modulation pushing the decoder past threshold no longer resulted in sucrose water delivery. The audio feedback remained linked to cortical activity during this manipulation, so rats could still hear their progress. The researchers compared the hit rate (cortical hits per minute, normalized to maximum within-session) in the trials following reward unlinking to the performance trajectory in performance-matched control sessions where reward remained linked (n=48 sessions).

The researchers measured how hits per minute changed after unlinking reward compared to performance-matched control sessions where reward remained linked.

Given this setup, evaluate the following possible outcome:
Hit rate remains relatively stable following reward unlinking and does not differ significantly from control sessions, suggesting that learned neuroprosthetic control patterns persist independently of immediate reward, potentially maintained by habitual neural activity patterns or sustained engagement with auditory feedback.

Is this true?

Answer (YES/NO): NO